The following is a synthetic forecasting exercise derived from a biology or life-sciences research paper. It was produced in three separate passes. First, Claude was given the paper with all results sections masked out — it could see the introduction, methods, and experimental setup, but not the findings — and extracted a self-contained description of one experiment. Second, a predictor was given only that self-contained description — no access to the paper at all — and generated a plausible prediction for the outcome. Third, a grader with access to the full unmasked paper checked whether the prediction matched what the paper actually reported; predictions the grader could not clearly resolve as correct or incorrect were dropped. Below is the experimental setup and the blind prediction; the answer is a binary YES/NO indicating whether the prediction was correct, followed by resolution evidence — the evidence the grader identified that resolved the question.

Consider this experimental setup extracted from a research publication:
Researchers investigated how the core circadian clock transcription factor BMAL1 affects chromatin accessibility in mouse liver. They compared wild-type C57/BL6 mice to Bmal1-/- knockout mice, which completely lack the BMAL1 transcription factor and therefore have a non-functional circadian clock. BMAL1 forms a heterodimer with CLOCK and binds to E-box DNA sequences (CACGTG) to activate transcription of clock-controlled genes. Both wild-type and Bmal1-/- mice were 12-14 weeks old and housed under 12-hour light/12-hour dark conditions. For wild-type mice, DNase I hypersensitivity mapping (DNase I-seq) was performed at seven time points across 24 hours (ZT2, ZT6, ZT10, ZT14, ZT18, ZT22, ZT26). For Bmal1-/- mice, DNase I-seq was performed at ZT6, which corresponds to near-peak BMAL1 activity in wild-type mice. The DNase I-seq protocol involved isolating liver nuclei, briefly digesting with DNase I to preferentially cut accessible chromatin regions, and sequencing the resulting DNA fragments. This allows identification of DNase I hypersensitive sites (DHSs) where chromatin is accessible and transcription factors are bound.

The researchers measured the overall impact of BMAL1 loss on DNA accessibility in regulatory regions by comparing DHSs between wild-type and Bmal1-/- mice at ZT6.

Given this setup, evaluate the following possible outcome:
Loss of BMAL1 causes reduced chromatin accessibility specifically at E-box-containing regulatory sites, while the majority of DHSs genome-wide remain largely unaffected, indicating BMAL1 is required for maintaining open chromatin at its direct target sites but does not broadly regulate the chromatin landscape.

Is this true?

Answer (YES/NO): NO